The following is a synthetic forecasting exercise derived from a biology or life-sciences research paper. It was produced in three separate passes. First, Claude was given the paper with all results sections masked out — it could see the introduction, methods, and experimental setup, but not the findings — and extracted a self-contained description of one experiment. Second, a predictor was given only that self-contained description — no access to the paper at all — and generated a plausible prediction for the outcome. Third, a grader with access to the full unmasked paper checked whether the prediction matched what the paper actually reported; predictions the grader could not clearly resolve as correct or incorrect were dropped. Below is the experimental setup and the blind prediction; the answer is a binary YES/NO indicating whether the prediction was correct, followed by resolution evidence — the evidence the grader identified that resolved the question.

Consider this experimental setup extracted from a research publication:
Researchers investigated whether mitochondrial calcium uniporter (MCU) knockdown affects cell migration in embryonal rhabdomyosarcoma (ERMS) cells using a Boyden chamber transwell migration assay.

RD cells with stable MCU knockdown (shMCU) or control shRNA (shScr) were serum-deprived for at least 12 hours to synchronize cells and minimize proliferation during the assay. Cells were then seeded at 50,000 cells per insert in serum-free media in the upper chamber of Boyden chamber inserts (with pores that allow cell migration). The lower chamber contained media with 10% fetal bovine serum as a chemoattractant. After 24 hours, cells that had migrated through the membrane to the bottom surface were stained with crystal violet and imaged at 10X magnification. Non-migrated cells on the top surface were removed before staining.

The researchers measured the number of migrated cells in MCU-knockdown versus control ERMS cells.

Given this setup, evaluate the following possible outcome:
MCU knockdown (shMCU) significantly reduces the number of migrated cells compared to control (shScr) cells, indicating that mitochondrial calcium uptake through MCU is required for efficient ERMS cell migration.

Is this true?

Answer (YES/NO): YES